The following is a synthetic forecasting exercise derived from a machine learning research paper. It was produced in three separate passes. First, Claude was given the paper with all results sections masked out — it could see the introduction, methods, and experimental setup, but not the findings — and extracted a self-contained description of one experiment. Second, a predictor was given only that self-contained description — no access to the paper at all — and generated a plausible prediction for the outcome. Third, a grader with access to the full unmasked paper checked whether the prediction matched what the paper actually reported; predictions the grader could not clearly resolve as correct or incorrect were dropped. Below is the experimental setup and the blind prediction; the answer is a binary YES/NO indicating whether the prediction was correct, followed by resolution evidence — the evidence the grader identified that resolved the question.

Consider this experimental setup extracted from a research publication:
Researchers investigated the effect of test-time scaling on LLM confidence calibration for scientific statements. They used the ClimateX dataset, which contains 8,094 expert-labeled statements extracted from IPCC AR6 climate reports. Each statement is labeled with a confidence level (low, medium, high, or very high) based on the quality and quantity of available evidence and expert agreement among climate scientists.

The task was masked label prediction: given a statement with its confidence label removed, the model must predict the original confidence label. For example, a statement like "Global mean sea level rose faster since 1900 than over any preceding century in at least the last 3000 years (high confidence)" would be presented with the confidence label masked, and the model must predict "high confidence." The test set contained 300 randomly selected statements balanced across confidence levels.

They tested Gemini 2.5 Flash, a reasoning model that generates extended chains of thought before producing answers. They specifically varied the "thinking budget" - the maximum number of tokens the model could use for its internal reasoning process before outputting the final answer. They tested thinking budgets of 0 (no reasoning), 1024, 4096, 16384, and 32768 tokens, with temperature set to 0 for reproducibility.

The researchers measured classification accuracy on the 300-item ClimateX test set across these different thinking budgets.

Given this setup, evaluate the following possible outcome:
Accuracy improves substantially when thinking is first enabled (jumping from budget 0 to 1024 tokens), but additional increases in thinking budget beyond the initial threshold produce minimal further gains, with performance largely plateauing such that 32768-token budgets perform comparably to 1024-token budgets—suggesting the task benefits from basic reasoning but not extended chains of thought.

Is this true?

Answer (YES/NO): NO